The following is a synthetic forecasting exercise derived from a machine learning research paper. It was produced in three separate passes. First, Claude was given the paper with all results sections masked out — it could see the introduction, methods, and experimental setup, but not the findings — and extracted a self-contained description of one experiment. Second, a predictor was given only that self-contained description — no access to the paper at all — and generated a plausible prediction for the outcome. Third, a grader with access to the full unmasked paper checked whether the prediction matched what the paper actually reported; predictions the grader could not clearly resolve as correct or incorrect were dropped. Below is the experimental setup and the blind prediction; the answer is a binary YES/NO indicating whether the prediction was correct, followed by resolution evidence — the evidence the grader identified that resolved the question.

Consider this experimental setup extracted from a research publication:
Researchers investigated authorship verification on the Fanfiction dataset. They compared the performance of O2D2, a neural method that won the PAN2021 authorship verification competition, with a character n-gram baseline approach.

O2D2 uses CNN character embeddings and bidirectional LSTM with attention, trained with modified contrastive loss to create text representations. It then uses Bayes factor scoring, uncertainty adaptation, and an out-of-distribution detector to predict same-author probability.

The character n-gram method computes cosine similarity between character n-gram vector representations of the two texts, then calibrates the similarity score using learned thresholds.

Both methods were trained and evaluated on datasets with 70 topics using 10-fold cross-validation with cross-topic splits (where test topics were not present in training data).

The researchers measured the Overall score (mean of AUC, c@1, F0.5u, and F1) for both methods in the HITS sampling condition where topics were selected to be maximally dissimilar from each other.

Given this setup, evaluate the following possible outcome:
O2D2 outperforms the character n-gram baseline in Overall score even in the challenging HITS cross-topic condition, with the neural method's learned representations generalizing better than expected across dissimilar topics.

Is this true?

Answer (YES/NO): NO